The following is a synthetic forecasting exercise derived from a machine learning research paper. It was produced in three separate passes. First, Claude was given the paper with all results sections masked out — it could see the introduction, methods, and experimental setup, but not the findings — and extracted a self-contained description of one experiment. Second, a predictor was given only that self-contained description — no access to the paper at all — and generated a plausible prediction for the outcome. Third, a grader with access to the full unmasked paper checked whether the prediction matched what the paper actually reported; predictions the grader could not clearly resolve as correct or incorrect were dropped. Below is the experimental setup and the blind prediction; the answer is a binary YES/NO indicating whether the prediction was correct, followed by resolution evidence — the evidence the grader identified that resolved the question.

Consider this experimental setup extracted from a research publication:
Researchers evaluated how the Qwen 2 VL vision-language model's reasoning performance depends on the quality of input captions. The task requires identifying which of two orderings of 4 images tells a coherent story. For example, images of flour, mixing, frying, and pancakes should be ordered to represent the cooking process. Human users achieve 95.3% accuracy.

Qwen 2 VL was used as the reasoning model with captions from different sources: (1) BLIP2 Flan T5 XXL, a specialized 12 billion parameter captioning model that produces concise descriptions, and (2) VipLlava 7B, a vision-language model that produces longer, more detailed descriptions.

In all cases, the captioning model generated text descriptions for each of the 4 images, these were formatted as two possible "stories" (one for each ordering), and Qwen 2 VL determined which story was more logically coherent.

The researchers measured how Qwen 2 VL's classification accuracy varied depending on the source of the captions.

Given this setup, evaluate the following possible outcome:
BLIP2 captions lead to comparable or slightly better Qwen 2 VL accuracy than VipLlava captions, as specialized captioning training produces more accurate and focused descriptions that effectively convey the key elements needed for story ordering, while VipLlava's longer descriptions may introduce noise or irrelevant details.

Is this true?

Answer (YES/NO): NO